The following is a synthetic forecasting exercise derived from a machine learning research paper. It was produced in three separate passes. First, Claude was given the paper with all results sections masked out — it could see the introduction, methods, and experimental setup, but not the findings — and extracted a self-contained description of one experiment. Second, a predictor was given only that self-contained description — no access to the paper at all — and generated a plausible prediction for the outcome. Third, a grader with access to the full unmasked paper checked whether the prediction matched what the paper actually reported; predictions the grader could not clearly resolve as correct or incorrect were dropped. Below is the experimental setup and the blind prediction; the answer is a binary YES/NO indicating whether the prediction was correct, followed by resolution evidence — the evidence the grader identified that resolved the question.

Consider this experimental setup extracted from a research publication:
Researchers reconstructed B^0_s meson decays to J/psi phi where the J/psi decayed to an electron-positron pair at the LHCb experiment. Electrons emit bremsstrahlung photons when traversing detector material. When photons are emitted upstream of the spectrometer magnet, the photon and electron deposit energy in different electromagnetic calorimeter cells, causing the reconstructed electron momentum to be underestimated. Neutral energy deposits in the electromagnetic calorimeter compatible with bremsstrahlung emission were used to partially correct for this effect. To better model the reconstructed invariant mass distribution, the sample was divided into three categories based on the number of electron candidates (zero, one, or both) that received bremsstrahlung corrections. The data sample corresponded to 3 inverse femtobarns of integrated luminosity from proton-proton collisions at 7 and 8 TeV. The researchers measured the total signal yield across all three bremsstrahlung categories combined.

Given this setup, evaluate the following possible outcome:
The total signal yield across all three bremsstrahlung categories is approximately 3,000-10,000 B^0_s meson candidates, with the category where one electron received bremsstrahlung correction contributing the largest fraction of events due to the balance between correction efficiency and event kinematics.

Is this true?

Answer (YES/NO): NO